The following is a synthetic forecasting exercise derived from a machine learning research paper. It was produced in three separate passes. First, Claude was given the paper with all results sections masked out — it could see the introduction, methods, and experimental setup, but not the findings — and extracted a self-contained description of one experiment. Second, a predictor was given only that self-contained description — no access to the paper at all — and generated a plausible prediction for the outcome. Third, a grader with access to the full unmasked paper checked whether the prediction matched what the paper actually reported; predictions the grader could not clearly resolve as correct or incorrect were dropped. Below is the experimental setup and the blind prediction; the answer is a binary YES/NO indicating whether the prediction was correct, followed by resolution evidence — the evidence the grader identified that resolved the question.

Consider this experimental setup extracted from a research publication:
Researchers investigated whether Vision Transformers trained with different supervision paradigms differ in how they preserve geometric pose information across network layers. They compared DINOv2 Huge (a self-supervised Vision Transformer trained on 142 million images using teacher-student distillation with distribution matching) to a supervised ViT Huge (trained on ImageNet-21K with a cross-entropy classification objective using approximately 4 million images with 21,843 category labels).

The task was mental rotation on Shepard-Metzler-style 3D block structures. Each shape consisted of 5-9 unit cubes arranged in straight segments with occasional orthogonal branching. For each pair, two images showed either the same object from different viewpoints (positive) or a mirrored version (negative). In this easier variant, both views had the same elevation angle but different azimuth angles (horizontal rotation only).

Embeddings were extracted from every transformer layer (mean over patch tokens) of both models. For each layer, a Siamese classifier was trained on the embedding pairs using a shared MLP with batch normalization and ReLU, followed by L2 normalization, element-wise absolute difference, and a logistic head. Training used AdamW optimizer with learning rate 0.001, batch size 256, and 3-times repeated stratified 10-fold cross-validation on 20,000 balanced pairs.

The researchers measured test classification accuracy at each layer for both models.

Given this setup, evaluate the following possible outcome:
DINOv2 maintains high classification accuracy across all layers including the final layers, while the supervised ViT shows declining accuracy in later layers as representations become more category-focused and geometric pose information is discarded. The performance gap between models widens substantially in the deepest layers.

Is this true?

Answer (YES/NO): NO